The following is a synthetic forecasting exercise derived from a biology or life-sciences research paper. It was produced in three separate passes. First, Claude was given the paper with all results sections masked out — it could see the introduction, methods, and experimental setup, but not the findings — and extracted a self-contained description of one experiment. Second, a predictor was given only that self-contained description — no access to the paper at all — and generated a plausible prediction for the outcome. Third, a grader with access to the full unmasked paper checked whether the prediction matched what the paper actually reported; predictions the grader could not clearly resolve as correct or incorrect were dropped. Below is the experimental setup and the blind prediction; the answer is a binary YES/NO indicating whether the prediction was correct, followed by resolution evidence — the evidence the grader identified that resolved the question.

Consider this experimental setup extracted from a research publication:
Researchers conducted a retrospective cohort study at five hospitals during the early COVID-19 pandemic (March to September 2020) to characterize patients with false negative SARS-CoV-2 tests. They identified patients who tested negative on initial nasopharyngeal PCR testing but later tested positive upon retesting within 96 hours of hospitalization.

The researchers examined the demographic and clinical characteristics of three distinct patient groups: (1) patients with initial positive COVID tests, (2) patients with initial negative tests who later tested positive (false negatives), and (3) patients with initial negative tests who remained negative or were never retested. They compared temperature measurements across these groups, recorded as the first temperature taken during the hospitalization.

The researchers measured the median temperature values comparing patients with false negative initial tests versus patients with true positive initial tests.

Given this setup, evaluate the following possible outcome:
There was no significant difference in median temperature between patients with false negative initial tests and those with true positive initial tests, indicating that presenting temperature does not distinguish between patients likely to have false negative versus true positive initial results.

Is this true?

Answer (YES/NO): YES